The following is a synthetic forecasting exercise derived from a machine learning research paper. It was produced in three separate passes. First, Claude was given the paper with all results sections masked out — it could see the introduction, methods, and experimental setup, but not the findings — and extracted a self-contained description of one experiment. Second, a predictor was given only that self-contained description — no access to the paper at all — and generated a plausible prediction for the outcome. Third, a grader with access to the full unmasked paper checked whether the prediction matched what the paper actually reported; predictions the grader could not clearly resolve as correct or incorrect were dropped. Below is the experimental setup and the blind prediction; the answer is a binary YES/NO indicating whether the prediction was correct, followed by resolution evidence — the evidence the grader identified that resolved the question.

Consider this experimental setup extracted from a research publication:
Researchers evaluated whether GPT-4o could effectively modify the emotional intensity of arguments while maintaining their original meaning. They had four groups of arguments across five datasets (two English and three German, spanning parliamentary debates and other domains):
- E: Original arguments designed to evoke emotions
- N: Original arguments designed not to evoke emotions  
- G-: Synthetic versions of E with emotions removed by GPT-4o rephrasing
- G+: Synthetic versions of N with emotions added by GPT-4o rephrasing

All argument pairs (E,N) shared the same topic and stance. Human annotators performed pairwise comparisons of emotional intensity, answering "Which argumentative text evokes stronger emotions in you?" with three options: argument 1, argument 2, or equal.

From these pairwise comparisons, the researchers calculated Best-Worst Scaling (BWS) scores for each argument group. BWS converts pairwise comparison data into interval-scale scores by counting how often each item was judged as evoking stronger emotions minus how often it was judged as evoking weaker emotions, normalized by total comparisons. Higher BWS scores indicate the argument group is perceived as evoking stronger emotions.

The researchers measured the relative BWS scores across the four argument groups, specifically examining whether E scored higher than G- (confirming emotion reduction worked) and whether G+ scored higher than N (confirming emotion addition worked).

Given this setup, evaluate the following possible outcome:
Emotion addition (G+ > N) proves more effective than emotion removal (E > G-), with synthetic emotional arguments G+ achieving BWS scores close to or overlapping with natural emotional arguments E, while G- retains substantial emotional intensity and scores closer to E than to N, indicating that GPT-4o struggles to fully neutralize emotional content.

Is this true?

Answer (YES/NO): NO